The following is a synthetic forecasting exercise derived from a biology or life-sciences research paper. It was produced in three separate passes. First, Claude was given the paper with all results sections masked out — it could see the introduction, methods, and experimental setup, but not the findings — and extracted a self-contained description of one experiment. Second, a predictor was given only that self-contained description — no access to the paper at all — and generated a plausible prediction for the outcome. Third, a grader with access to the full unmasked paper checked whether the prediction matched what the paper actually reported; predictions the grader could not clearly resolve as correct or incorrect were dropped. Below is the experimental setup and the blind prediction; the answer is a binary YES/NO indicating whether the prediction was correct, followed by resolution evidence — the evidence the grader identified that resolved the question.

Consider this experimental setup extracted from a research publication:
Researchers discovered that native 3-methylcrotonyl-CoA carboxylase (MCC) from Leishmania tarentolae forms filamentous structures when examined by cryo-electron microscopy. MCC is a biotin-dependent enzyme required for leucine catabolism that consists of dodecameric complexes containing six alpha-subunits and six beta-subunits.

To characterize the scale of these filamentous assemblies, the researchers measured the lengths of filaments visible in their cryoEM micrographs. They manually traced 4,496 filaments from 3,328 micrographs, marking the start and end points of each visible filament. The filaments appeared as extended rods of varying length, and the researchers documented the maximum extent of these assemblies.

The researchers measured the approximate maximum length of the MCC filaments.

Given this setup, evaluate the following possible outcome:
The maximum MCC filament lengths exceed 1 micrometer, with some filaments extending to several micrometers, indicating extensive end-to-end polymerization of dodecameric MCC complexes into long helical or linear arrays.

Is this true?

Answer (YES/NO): NO